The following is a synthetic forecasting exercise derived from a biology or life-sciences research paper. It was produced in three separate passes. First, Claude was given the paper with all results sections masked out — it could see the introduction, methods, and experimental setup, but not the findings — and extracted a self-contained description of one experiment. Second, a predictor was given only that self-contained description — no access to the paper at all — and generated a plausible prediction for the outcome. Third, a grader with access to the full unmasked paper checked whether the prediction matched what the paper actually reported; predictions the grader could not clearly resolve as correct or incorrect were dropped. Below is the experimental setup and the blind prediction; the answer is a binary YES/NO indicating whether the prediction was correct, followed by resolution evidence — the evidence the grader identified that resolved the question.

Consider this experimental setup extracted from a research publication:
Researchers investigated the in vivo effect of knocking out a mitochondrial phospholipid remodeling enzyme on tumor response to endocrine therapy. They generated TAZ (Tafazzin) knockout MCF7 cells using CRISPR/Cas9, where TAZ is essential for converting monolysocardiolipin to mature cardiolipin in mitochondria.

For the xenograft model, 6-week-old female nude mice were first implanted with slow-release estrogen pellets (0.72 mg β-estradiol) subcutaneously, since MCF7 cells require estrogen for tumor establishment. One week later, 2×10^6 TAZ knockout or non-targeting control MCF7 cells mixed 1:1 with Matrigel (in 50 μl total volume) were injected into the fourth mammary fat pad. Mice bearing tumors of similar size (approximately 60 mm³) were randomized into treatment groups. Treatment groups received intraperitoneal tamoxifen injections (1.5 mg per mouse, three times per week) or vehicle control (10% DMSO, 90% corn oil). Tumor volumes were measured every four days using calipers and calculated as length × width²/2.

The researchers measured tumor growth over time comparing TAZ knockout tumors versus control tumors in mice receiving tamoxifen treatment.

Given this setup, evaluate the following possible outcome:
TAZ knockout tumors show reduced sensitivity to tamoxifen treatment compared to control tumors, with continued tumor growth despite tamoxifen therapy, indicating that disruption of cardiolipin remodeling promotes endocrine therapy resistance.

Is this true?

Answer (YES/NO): YES